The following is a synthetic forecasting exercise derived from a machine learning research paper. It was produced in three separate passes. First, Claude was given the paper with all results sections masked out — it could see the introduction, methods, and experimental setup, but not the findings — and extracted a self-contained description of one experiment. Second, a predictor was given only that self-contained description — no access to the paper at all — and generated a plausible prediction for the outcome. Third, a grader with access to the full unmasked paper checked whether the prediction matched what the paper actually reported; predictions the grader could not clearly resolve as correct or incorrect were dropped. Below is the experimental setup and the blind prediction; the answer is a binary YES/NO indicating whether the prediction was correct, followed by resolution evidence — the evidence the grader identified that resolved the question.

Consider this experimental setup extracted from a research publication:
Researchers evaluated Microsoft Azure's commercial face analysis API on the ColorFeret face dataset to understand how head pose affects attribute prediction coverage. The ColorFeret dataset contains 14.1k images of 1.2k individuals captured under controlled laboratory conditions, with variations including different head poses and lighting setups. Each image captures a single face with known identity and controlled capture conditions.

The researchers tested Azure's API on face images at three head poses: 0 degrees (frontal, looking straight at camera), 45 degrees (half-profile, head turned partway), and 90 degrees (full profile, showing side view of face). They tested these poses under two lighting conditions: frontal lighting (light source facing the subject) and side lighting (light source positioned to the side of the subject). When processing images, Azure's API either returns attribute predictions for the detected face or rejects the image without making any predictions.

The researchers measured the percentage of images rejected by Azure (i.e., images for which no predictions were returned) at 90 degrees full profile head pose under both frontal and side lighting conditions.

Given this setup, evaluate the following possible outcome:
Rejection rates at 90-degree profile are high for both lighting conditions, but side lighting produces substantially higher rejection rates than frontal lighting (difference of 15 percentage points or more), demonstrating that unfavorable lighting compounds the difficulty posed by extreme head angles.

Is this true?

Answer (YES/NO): NO